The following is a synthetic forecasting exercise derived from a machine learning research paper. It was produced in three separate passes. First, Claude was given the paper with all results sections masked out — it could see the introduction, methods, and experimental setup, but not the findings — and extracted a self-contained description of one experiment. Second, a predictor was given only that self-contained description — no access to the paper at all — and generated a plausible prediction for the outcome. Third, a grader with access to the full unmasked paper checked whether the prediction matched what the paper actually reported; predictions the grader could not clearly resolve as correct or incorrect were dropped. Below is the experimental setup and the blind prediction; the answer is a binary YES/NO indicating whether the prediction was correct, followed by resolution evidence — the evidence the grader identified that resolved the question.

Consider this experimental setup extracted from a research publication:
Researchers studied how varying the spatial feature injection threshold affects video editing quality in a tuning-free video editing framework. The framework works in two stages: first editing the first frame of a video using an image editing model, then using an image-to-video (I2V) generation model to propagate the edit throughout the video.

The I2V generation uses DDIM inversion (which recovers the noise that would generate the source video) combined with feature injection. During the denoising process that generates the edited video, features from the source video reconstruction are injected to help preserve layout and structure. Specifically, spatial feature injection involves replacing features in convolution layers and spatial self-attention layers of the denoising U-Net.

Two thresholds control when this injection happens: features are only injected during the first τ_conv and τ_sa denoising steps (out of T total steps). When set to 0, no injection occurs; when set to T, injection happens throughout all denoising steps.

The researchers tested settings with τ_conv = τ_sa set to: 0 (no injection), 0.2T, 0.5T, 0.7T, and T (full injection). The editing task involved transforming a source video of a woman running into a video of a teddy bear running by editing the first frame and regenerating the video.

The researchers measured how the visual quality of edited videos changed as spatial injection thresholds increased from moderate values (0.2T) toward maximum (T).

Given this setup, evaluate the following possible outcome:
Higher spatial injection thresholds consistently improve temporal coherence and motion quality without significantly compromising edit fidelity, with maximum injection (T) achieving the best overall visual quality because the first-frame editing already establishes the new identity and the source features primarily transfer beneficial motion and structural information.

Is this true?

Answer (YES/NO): NO